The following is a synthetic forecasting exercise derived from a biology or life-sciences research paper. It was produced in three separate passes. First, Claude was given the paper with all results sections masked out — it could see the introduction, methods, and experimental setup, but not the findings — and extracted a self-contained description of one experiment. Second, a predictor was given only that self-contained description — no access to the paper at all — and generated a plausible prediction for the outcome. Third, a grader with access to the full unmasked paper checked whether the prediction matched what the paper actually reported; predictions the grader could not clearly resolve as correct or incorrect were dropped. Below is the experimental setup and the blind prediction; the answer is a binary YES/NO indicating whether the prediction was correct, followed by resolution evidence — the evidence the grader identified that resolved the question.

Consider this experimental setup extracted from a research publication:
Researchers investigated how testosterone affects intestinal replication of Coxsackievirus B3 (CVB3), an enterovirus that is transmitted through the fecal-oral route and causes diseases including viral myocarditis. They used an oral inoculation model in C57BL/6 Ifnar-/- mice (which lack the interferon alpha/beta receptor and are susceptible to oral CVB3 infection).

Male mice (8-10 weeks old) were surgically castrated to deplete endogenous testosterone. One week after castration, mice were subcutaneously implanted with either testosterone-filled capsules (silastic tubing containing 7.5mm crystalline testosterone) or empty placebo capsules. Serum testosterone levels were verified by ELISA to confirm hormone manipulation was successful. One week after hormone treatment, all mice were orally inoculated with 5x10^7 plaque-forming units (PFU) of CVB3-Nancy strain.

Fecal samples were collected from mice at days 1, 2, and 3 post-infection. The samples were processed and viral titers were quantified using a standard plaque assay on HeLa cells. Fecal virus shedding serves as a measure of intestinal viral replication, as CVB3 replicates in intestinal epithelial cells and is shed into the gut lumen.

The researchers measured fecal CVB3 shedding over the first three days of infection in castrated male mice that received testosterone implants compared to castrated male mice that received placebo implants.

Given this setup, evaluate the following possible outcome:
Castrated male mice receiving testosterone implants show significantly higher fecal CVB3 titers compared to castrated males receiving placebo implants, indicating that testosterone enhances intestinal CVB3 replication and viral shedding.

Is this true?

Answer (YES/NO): YES